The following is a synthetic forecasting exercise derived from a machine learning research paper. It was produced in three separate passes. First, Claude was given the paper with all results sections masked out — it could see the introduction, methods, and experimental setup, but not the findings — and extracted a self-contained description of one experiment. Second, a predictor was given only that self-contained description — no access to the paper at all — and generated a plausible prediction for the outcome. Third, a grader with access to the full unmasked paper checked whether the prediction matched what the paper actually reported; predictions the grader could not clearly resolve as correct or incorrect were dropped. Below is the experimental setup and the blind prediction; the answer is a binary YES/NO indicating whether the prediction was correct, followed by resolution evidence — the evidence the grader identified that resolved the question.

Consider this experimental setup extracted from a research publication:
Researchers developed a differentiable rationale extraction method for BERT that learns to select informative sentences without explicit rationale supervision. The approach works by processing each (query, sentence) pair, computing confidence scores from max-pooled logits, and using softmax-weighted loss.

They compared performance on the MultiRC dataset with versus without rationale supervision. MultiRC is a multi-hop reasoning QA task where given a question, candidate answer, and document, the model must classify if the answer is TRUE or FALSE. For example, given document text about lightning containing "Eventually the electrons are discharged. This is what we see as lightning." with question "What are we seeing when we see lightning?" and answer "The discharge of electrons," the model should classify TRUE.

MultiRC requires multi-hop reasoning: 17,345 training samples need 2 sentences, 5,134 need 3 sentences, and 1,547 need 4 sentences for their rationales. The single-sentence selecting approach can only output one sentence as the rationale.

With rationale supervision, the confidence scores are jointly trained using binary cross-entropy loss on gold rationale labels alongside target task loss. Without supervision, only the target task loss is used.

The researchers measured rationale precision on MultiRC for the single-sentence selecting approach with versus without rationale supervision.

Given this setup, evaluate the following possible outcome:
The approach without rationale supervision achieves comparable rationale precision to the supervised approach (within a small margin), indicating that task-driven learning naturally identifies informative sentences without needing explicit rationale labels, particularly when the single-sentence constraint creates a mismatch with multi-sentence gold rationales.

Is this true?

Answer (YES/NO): NO